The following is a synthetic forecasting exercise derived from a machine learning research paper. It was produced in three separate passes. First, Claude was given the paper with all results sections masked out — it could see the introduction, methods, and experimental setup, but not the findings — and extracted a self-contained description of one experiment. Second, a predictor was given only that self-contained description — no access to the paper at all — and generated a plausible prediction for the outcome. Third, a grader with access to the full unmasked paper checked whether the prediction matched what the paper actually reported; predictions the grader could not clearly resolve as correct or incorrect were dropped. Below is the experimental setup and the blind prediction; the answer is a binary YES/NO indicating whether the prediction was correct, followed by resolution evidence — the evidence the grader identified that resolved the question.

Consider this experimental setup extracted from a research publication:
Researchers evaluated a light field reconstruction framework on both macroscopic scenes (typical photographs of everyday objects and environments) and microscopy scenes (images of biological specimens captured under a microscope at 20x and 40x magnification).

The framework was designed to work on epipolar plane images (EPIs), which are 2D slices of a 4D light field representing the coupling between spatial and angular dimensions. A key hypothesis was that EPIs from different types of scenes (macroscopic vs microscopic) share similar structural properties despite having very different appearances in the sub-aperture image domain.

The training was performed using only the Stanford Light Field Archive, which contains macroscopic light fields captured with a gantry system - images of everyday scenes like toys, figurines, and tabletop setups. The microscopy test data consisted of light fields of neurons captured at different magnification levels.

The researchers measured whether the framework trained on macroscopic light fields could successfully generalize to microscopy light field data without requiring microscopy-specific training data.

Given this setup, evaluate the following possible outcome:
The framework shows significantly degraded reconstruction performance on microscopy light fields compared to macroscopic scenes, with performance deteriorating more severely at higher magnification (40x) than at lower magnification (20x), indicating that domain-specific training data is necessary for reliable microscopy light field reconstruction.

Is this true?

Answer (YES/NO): NO